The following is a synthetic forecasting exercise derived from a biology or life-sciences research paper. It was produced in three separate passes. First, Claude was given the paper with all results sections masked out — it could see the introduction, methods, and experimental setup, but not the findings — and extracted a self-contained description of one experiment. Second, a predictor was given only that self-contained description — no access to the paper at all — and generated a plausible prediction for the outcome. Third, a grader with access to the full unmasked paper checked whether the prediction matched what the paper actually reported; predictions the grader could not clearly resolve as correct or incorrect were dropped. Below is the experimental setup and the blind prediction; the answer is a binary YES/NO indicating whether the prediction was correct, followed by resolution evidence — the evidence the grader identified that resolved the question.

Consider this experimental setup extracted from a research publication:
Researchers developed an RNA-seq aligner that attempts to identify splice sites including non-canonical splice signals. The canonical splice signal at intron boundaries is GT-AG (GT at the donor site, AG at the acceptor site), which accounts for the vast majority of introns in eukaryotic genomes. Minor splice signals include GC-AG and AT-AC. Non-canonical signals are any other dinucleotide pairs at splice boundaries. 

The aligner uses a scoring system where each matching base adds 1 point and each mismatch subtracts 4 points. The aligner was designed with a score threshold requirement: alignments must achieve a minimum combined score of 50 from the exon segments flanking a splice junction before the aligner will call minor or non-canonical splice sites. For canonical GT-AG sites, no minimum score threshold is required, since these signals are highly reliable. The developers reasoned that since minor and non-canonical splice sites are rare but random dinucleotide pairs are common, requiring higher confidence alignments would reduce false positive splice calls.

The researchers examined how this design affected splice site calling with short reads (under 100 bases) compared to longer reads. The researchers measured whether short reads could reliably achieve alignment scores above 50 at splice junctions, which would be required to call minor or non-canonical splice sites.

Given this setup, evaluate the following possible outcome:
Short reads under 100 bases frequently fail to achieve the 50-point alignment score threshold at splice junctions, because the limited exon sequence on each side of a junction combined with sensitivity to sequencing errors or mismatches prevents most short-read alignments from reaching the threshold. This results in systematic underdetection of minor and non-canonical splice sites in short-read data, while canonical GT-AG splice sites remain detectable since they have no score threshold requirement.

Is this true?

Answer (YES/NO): YES